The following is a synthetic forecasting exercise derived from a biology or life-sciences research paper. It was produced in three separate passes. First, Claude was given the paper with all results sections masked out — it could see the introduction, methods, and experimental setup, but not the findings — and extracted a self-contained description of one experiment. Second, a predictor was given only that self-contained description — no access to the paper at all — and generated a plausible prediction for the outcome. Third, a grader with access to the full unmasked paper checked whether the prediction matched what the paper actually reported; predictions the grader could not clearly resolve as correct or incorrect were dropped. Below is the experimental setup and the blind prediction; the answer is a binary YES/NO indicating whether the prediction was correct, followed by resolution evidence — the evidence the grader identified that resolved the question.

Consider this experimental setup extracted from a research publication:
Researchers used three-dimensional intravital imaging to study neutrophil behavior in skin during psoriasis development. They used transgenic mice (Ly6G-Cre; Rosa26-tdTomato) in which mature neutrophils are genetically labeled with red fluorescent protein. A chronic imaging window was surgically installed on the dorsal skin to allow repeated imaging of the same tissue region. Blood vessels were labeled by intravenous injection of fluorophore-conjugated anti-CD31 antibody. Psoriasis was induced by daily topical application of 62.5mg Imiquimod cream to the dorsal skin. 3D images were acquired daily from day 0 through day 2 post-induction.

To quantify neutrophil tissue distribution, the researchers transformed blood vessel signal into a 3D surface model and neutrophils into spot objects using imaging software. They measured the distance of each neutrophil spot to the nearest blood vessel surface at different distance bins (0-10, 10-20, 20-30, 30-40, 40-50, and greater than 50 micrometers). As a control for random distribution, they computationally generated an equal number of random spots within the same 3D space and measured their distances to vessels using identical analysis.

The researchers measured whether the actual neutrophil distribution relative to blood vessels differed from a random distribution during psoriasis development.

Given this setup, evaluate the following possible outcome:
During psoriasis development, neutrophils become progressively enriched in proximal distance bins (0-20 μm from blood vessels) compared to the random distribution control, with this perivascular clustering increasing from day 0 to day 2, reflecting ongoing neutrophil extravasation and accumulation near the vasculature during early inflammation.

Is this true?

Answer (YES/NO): YES